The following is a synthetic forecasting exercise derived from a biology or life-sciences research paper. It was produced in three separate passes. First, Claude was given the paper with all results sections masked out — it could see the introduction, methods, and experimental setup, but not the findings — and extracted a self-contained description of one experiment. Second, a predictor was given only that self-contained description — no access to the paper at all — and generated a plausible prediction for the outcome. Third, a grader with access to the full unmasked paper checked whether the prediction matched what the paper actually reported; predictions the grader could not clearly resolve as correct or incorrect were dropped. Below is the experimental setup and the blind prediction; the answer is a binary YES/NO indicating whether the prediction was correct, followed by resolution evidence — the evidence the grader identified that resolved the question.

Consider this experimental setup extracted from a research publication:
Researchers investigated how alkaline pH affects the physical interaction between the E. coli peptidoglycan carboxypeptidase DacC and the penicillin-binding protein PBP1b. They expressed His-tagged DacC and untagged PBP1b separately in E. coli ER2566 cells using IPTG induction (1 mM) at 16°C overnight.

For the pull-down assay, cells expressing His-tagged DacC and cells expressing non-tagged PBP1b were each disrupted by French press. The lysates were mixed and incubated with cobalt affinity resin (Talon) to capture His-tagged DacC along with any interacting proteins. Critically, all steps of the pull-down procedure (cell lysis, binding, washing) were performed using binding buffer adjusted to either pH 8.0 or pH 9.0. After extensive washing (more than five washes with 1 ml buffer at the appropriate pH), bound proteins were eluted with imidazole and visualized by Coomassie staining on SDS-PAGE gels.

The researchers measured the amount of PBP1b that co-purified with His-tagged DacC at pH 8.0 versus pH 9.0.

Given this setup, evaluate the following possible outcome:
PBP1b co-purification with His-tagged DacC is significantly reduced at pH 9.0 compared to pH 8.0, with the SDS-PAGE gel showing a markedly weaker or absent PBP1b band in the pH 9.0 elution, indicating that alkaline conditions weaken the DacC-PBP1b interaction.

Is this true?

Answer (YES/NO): NO